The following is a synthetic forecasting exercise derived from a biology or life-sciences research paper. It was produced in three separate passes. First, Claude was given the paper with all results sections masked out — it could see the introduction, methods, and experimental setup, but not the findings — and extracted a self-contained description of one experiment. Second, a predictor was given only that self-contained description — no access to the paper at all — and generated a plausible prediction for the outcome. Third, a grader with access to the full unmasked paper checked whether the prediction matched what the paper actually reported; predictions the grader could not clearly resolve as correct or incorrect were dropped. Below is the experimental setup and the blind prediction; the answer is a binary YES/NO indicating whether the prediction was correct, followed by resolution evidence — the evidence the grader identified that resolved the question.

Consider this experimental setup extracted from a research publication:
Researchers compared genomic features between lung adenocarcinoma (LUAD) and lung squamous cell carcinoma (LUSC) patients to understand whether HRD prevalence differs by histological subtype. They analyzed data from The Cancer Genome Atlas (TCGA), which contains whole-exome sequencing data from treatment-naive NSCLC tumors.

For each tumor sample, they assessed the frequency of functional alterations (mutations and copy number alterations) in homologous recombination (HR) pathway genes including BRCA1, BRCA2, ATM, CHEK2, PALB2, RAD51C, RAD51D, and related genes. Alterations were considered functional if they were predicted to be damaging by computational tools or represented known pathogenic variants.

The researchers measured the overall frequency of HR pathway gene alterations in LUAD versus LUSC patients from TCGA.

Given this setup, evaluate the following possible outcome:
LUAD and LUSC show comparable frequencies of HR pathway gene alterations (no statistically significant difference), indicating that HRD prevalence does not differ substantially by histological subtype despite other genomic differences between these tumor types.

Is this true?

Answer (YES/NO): YES